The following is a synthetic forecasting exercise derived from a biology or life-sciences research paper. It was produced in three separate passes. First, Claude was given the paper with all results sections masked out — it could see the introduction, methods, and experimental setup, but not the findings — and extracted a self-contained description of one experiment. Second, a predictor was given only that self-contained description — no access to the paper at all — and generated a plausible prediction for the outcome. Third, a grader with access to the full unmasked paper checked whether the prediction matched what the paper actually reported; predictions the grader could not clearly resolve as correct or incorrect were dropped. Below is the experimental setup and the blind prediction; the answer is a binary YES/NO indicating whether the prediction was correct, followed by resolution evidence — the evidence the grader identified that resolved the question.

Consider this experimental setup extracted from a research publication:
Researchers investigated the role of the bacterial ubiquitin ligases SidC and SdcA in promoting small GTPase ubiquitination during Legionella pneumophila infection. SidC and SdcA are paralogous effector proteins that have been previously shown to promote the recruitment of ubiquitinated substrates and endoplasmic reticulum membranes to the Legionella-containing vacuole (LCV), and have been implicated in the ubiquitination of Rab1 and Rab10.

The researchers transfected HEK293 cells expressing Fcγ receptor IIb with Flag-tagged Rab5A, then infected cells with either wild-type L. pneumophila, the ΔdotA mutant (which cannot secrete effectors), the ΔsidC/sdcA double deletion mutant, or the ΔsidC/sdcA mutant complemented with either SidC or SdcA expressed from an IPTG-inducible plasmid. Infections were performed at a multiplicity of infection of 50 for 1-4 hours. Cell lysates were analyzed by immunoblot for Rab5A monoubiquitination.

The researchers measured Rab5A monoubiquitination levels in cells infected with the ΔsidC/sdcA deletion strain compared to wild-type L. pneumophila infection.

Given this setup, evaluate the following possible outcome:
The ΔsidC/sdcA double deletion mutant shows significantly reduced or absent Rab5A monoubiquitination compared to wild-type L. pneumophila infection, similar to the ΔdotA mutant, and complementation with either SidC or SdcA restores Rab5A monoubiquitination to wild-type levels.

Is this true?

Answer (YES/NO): YES